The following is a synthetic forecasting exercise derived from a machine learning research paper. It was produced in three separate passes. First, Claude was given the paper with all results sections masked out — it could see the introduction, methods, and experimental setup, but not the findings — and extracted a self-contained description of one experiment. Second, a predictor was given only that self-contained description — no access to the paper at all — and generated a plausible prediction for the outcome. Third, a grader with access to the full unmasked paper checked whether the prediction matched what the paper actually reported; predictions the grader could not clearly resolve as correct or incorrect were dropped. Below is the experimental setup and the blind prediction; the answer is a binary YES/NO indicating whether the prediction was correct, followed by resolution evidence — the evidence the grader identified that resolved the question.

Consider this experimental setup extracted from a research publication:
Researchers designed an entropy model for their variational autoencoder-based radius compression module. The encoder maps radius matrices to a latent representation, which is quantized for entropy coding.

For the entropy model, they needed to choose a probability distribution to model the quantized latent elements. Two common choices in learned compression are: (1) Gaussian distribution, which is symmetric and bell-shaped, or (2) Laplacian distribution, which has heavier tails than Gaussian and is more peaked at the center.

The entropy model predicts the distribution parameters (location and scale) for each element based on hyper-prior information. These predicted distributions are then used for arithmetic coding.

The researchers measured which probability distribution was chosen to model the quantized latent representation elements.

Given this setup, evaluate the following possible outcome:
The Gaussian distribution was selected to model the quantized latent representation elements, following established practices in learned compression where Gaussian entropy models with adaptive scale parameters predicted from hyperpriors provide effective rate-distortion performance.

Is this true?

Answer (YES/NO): NO